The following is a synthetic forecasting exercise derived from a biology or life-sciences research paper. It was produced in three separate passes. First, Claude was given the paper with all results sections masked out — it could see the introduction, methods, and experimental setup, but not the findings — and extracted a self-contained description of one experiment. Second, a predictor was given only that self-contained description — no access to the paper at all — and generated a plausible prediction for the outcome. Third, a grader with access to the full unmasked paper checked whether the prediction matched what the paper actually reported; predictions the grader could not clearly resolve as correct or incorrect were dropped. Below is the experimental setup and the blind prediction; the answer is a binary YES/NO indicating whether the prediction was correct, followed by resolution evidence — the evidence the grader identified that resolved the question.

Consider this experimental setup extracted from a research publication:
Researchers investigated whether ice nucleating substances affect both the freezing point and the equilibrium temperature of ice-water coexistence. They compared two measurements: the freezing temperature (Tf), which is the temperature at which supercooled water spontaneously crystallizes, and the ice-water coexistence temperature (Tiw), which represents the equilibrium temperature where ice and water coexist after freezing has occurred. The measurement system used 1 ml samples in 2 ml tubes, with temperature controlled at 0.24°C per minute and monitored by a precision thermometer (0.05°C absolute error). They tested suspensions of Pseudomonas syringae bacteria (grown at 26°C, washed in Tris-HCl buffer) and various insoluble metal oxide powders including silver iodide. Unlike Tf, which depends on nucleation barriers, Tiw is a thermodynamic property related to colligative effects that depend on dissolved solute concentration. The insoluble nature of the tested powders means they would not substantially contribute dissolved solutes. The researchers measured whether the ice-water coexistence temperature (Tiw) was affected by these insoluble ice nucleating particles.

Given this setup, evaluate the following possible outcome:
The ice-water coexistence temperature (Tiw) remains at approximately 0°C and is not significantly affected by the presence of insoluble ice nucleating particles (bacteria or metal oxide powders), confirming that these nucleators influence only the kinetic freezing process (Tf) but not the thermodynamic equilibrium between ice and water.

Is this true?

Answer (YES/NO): NO